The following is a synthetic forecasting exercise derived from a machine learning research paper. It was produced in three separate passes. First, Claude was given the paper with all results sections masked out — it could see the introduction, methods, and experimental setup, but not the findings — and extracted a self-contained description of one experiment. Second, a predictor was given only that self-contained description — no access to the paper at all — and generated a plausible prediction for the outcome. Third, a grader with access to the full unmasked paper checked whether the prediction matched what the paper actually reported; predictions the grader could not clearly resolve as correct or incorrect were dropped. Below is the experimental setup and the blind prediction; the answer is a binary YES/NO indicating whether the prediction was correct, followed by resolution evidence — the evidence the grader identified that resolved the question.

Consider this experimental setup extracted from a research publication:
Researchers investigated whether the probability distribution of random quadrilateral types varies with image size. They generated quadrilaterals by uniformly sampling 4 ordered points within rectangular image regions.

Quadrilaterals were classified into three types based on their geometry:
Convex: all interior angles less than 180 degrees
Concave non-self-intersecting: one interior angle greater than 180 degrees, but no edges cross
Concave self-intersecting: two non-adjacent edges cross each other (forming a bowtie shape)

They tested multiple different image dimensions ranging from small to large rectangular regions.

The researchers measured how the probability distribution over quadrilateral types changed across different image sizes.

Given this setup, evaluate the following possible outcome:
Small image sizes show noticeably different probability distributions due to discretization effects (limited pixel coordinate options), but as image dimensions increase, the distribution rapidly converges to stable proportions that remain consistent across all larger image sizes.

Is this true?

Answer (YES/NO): NO